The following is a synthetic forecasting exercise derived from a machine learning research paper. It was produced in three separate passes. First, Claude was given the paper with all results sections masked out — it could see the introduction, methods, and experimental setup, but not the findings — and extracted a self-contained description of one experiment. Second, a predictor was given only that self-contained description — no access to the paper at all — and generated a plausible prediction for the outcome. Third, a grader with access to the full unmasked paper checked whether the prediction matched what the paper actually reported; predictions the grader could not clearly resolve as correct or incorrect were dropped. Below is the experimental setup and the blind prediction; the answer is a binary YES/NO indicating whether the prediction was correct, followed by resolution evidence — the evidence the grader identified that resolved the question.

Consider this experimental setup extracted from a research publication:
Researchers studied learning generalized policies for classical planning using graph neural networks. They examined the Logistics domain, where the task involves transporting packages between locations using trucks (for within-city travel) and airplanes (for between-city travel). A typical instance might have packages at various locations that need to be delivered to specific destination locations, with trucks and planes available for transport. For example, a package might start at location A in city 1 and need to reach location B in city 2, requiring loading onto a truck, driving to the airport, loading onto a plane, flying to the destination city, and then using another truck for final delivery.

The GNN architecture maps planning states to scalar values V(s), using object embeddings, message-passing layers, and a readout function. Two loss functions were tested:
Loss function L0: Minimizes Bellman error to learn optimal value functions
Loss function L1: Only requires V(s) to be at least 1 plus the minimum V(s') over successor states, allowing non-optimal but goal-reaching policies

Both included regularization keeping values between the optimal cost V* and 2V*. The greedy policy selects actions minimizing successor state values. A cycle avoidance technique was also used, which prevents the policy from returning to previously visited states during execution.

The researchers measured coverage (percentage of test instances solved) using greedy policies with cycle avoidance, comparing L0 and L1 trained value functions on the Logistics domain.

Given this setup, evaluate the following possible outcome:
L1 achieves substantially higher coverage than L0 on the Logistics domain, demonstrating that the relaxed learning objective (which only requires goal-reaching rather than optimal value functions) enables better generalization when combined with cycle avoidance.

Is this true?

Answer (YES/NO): YES